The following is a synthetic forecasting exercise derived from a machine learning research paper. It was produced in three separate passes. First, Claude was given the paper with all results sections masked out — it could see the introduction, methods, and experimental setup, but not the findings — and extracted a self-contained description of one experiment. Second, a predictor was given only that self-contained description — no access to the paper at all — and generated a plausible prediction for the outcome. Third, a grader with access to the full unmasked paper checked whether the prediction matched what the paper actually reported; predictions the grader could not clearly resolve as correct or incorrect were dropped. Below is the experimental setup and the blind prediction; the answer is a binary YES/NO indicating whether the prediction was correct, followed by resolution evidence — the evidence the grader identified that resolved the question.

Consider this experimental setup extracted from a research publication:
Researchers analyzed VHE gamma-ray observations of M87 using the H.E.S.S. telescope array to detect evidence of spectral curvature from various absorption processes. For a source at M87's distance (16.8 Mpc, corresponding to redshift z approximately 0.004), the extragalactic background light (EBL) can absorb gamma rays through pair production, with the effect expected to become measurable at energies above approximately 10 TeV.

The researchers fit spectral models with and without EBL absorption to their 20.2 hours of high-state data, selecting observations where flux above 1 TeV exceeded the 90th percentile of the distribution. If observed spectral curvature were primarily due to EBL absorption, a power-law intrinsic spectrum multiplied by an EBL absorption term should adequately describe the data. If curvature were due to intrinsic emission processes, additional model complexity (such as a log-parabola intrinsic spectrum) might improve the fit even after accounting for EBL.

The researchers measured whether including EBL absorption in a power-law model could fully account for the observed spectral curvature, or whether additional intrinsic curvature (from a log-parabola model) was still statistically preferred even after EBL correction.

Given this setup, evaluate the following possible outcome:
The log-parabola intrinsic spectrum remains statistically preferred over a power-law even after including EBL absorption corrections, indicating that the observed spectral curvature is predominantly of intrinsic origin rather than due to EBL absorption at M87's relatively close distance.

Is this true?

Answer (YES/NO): YES